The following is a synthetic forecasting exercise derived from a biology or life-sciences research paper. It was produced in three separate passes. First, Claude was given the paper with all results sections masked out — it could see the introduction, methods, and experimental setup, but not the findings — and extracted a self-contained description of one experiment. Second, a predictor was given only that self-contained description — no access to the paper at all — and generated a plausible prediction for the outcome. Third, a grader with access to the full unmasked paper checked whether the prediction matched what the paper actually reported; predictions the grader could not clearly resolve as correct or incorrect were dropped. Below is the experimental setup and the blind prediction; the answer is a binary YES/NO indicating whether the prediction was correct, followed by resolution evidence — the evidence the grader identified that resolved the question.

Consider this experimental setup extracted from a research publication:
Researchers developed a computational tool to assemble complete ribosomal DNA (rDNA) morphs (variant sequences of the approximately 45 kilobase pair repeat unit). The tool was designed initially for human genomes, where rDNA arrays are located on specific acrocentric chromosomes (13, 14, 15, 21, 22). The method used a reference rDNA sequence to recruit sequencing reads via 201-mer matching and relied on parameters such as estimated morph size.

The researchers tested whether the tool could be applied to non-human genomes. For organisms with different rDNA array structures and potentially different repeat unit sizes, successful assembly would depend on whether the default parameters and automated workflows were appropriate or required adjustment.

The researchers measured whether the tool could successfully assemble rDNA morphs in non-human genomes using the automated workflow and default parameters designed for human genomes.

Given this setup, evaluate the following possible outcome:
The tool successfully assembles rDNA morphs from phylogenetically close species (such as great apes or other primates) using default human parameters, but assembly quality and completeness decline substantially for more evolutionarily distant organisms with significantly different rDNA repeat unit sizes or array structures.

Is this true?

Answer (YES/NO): NO